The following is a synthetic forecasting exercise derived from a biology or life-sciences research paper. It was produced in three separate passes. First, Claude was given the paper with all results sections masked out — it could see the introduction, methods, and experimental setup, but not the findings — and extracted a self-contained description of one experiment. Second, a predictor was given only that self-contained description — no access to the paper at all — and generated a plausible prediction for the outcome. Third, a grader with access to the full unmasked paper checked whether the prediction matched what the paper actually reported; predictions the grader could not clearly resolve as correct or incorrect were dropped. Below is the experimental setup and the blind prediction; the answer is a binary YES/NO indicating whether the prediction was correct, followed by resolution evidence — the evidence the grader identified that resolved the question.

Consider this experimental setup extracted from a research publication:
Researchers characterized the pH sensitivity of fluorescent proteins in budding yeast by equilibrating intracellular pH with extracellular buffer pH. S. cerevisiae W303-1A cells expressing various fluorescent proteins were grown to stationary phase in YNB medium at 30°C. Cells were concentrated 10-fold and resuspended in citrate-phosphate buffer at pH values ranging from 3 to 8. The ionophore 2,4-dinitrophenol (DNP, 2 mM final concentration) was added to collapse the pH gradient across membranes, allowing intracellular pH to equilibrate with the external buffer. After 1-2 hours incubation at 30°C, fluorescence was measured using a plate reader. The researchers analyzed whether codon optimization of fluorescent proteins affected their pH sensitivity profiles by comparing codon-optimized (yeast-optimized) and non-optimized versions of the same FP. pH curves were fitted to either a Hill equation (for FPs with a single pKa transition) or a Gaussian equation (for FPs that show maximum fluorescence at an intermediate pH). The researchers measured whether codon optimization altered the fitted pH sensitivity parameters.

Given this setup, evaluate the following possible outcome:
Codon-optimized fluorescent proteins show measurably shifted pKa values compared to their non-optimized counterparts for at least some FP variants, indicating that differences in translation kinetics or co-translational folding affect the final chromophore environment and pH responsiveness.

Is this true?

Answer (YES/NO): NO